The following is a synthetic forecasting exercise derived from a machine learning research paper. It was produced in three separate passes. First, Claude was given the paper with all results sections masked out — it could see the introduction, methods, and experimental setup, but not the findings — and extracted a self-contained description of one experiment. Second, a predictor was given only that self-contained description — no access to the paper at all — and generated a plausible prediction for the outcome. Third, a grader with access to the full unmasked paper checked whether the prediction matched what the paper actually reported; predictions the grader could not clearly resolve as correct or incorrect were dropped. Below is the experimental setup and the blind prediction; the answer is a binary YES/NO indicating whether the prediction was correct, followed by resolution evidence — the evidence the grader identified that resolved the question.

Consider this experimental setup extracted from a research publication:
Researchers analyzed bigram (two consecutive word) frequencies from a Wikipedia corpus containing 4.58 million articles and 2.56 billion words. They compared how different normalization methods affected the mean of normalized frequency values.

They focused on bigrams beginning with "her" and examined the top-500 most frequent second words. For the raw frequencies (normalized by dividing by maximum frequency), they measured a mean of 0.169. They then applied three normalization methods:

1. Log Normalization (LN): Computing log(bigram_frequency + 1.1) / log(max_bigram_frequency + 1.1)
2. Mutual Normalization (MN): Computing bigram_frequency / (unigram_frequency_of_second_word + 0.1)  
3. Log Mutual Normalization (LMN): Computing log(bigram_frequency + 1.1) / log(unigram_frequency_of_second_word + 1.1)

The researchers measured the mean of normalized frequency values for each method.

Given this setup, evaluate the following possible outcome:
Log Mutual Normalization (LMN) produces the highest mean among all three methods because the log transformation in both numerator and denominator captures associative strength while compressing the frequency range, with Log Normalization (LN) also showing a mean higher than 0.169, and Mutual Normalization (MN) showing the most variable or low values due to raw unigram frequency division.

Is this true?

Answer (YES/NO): NO